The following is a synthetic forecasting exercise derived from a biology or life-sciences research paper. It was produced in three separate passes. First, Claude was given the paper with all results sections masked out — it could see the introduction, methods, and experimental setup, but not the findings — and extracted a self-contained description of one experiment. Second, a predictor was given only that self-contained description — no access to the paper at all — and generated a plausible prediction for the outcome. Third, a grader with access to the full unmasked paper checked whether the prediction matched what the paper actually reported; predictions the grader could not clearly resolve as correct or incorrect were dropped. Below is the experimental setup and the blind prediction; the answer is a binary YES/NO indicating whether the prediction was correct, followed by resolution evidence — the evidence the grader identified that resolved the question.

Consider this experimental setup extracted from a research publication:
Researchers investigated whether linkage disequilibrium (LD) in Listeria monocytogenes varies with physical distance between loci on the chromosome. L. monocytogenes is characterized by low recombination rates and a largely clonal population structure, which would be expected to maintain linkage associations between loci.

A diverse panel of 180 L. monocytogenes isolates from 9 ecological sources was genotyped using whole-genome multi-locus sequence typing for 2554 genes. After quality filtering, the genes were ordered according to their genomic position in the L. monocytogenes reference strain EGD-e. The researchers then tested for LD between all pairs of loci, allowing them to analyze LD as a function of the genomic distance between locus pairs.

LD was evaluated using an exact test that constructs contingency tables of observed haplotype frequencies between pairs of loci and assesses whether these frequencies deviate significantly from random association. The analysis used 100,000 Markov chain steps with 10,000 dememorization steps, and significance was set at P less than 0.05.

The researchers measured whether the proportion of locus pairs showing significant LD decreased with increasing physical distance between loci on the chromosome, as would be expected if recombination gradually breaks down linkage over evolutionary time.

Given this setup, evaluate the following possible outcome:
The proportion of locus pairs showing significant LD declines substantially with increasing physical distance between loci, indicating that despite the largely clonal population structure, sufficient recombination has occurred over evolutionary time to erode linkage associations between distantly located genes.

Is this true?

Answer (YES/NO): NO